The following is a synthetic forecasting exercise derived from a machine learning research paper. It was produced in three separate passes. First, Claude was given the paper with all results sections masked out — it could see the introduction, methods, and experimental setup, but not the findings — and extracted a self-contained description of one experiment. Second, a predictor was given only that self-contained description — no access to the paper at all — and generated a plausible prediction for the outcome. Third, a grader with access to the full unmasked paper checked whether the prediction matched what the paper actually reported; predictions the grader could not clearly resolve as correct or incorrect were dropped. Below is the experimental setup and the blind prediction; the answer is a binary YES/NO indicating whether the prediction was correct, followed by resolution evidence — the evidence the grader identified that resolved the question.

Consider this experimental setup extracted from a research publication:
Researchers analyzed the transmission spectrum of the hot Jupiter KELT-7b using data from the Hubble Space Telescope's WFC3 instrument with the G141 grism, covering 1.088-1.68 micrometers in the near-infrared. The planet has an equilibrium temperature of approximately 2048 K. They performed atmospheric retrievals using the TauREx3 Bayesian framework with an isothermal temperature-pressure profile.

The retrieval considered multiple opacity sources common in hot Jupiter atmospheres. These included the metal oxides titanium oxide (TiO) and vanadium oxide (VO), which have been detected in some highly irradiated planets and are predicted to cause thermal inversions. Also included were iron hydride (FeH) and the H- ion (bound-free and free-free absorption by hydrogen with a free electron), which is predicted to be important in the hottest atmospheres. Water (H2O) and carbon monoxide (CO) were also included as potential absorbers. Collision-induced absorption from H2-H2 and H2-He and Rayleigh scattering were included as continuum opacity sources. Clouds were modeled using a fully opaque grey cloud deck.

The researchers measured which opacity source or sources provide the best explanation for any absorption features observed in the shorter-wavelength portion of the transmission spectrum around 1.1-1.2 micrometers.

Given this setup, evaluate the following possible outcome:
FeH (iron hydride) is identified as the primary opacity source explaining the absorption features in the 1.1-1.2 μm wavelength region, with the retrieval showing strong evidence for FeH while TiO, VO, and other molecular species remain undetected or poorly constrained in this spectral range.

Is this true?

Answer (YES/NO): NO